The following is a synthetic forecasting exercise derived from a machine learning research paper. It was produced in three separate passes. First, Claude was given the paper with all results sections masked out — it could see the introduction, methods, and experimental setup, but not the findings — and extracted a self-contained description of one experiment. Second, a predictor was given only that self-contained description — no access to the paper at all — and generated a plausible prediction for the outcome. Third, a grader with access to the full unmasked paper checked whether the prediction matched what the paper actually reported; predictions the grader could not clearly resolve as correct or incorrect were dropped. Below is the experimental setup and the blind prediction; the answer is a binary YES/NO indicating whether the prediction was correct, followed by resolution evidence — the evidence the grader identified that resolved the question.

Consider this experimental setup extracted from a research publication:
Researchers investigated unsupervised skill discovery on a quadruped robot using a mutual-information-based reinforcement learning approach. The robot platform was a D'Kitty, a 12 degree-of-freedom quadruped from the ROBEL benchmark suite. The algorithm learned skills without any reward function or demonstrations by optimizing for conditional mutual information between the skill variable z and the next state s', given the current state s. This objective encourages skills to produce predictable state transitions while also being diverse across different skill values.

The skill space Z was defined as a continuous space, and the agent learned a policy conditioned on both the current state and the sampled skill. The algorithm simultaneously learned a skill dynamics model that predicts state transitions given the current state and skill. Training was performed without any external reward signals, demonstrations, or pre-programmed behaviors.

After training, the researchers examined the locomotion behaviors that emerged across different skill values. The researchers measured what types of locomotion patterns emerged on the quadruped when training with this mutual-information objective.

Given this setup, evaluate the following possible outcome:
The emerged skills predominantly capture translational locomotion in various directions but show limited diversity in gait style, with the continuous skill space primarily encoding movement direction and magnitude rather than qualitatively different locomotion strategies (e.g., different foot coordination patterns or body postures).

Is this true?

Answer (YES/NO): NO